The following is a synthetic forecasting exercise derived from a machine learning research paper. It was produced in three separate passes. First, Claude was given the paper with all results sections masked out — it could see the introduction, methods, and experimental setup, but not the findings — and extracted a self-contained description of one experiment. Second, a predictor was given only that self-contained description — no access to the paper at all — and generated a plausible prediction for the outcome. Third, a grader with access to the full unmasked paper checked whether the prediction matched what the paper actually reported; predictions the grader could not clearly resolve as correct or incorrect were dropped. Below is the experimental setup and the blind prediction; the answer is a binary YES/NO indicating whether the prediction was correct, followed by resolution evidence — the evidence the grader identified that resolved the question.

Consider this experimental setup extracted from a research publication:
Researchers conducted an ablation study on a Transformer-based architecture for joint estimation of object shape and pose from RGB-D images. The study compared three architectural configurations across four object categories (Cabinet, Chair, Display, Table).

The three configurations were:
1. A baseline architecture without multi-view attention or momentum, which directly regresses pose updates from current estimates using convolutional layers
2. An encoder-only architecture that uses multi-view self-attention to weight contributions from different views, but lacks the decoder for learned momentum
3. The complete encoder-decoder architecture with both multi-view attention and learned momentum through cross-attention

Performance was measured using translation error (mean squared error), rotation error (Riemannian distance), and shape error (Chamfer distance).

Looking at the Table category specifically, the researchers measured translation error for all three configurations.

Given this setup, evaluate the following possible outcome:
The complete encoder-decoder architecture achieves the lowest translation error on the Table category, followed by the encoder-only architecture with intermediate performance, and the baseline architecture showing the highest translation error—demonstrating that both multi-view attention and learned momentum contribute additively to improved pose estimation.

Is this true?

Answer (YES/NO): NO